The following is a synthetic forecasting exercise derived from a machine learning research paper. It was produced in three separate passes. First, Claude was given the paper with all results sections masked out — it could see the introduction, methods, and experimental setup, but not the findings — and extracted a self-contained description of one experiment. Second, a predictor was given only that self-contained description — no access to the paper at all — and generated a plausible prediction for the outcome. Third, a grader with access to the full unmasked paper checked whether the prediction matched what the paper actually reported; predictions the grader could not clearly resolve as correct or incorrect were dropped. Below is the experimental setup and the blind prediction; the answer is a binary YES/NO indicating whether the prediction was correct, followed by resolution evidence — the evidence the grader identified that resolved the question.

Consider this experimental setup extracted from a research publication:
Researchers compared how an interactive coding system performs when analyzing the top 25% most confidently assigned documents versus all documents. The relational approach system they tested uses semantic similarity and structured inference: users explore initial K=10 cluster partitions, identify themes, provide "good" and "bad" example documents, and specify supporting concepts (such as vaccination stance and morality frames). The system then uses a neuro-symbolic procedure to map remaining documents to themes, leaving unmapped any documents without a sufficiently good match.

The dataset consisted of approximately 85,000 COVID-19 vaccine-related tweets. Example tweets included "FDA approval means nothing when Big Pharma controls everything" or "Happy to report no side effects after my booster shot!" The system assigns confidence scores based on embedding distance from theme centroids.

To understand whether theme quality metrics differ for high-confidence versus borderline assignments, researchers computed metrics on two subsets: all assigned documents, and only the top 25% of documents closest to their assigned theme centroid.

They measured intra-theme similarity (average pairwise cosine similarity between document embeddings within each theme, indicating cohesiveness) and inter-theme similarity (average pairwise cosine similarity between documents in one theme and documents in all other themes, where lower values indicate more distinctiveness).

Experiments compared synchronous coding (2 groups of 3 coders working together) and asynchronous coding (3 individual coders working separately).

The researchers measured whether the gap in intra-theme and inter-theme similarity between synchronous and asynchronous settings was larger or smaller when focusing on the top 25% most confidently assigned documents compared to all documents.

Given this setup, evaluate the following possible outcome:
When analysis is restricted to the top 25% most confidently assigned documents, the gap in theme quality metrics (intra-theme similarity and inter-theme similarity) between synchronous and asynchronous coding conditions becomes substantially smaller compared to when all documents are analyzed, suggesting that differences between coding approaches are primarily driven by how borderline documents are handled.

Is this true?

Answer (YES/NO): NO